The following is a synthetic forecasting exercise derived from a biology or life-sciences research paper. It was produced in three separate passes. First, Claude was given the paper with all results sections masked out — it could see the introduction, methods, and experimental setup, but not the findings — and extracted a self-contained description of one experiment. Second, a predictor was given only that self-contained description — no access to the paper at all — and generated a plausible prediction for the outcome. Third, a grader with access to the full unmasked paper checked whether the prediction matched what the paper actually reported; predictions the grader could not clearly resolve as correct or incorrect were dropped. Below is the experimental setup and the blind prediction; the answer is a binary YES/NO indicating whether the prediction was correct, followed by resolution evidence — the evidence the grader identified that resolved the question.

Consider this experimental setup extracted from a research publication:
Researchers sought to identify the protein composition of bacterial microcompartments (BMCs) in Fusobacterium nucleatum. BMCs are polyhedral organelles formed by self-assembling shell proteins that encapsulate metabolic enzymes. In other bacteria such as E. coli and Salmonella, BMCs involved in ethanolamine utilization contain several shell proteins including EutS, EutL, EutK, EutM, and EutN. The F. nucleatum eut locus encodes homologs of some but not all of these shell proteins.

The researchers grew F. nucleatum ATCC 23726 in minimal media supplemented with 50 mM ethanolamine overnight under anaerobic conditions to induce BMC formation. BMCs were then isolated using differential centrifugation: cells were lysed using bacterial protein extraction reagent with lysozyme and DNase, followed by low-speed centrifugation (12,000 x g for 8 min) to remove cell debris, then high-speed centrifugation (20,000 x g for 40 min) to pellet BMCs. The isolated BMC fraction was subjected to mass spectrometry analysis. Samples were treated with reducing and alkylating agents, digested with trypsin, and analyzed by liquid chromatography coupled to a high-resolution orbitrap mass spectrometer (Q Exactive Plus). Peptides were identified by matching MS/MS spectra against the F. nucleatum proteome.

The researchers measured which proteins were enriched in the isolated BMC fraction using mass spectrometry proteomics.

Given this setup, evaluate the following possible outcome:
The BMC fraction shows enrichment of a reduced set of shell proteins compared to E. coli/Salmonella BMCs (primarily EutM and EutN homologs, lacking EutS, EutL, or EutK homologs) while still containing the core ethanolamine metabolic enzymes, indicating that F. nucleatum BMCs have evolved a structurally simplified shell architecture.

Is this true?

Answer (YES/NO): NO